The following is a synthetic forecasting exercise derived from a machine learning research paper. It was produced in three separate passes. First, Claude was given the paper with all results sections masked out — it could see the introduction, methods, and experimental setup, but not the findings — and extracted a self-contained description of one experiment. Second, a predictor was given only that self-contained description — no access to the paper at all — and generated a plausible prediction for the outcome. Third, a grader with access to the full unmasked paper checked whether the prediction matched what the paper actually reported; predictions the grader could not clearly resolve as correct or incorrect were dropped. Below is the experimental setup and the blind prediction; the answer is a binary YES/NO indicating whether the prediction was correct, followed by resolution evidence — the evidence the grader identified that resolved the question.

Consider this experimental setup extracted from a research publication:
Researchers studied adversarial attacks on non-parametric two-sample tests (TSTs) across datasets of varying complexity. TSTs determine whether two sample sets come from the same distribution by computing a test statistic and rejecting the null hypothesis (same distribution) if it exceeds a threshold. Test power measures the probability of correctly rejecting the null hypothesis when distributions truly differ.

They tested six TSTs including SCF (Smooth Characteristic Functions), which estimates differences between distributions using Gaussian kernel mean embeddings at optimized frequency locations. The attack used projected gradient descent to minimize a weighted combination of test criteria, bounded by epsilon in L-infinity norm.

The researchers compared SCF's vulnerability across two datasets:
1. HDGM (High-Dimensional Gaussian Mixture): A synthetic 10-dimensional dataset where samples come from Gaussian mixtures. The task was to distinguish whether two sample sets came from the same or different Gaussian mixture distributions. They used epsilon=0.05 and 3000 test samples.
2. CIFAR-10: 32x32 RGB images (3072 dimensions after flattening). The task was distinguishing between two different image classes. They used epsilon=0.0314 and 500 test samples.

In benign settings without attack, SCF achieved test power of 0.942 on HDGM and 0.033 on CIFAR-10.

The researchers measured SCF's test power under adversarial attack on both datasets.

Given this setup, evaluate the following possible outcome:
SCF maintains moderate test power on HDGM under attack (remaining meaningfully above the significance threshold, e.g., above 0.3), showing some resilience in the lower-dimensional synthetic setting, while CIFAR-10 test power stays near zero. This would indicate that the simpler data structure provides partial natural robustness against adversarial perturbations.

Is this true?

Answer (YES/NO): NO